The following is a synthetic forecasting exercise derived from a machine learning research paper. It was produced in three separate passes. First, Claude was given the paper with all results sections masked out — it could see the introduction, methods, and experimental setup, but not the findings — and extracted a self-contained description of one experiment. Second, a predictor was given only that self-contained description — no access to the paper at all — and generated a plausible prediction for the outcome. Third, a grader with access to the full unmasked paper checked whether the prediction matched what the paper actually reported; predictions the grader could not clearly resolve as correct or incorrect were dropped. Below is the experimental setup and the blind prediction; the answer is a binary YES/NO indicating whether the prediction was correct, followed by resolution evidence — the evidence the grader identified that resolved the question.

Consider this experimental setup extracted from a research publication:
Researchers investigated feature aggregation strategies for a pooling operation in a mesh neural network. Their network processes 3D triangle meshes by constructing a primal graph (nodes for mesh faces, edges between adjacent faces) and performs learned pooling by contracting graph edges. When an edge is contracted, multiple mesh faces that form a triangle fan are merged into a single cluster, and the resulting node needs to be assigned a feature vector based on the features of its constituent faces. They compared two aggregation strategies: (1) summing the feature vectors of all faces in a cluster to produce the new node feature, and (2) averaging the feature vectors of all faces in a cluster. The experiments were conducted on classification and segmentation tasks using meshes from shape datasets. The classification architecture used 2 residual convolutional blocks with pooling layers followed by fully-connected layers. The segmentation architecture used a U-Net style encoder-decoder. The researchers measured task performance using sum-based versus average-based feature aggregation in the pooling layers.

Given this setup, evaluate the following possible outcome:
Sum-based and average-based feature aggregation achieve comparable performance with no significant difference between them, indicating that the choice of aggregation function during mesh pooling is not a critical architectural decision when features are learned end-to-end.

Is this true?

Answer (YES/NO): NO